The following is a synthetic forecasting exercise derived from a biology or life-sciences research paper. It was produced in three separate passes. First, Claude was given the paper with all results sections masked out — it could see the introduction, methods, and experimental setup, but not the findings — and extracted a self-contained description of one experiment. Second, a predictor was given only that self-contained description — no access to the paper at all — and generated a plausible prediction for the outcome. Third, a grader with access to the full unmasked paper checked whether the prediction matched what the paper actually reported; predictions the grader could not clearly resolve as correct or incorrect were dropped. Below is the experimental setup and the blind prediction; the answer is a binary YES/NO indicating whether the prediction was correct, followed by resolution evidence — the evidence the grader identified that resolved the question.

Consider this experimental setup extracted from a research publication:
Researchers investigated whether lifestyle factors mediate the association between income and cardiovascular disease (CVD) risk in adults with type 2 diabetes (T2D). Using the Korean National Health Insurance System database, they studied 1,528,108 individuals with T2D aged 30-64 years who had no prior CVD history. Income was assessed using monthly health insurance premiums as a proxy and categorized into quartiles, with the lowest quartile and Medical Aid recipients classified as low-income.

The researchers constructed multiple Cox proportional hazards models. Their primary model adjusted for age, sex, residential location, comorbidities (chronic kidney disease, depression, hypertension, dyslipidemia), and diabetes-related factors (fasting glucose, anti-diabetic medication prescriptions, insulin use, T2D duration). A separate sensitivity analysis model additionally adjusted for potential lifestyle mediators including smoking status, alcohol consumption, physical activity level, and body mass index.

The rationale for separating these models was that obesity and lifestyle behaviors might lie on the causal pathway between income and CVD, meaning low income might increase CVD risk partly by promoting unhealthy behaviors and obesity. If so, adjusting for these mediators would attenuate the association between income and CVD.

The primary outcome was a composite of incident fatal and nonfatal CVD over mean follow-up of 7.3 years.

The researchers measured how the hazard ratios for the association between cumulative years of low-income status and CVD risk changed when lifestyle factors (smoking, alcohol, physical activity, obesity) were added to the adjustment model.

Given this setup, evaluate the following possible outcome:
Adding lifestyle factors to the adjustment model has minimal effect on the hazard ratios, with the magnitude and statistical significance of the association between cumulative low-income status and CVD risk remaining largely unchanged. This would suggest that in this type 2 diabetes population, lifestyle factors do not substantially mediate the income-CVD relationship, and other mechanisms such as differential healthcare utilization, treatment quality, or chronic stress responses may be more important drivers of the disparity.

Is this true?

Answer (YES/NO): NO